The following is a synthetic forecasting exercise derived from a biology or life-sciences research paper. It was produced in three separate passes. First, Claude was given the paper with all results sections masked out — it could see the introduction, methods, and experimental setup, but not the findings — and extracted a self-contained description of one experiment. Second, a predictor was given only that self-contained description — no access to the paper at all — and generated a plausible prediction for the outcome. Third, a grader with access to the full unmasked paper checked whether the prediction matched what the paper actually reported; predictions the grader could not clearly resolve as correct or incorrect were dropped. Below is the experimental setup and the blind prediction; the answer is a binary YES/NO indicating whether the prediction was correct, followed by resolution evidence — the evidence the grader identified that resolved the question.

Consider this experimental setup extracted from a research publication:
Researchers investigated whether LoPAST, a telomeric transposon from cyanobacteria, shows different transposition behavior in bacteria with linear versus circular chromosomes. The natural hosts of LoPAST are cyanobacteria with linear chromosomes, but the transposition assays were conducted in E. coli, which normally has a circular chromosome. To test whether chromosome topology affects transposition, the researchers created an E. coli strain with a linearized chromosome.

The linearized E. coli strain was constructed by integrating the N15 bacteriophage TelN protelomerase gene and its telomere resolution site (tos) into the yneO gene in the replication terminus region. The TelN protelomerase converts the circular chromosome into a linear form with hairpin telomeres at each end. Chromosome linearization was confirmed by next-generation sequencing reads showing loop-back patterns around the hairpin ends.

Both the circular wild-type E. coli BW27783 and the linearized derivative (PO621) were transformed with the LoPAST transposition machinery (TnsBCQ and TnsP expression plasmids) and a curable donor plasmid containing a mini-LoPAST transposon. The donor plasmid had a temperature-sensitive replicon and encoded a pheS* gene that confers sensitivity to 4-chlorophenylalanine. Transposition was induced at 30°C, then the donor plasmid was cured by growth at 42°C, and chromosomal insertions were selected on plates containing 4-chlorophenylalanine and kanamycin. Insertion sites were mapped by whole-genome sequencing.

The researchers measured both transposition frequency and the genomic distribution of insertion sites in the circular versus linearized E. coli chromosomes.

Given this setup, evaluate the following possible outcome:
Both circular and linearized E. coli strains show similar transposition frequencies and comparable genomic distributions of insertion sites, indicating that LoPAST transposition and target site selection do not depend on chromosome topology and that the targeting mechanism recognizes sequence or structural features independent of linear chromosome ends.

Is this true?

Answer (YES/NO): NO